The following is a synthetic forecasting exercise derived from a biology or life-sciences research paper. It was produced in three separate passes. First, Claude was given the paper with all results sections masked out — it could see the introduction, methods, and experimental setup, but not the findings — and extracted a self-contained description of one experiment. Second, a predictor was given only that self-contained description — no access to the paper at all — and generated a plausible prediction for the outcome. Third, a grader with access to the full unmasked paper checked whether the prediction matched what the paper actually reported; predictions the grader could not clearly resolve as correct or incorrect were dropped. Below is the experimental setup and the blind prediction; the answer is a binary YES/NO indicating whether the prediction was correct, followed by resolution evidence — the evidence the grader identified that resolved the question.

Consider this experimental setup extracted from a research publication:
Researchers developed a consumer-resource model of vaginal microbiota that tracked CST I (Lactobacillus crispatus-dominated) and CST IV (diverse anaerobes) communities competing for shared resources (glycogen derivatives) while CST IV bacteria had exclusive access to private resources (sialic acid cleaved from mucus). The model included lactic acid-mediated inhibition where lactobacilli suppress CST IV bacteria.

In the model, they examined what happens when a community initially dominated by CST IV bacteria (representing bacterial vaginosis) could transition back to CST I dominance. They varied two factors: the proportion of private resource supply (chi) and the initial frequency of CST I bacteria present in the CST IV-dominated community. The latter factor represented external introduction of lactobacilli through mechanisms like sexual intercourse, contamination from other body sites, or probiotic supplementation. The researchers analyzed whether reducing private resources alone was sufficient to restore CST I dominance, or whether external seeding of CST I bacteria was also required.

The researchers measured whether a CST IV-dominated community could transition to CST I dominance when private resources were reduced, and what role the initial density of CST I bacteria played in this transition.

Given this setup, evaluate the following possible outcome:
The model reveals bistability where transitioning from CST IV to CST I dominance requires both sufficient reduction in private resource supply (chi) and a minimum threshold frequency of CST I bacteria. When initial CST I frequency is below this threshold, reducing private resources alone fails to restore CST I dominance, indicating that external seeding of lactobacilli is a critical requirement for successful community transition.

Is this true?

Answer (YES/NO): YES